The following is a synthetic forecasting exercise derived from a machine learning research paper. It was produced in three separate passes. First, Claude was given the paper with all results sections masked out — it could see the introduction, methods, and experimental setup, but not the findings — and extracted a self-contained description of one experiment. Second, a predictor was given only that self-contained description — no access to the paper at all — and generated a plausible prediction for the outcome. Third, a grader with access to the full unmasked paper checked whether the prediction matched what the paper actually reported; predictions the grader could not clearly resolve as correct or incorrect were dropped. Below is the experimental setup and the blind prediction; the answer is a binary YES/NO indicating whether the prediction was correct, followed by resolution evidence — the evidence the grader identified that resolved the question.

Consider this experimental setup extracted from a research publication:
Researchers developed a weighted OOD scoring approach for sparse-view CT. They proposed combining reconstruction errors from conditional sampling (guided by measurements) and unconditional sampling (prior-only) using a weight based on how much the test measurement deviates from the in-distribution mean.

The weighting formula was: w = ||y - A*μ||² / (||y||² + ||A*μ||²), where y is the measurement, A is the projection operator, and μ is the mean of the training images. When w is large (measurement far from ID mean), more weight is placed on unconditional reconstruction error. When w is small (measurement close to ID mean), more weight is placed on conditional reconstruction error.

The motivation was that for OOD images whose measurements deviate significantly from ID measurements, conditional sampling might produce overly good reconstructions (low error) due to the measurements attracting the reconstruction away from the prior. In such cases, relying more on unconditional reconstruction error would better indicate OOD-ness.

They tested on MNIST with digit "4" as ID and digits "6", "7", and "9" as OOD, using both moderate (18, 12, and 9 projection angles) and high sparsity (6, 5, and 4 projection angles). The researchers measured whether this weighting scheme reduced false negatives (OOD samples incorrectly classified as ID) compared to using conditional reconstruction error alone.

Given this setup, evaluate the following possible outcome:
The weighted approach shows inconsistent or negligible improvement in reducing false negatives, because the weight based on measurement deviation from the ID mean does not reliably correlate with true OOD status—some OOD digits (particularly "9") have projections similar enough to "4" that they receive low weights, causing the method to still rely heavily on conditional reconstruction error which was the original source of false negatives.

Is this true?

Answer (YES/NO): NO